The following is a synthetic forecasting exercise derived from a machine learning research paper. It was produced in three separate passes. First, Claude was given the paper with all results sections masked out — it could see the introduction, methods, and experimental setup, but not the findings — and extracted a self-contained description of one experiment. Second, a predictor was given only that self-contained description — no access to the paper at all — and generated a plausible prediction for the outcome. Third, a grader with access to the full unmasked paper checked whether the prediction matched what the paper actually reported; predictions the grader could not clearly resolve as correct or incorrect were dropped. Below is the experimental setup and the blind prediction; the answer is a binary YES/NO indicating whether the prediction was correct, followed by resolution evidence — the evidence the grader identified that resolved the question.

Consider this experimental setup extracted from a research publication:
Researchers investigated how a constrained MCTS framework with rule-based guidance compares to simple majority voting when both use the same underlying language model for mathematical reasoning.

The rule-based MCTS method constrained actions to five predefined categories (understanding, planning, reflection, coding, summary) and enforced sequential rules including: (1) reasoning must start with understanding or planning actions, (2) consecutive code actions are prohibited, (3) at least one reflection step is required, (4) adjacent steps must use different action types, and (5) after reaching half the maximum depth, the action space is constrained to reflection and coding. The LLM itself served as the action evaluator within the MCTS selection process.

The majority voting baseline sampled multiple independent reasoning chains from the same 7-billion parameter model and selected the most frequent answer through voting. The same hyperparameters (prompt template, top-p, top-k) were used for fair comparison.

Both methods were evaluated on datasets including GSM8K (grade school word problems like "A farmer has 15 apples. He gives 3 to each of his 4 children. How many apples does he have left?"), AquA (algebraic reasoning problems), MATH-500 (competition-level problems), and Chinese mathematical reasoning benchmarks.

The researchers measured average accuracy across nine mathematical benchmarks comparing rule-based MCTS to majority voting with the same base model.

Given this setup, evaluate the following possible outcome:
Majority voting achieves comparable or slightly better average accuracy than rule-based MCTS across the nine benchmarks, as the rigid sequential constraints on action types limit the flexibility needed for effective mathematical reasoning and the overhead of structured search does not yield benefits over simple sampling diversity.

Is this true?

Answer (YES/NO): NO